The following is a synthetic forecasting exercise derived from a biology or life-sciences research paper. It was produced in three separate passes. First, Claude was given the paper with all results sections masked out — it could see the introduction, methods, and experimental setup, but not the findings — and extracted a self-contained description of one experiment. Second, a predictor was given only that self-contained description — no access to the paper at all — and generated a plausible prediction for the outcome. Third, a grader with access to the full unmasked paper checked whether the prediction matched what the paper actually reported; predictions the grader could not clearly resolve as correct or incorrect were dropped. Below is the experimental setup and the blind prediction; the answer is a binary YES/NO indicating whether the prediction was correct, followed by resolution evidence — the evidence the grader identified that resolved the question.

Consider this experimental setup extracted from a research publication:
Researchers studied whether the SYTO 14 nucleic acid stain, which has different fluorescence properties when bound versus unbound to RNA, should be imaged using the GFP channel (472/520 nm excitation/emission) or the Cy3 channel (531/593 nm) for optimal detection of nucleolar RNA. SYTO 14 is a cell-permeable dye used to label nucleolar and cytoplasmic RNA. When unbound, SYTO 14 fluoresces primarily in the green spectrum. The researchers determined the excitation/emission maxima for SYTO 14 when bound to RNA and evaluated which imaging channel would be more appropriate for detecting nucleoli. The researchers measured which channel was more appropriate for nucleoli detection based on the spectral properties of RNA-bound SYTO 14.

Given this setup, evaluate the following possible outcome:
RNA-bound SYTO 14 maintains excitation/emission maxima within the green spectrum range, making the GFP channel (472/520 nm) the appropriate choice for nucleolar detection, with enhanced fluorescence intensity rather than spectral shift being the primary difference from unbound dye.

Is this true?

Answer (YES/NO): NO